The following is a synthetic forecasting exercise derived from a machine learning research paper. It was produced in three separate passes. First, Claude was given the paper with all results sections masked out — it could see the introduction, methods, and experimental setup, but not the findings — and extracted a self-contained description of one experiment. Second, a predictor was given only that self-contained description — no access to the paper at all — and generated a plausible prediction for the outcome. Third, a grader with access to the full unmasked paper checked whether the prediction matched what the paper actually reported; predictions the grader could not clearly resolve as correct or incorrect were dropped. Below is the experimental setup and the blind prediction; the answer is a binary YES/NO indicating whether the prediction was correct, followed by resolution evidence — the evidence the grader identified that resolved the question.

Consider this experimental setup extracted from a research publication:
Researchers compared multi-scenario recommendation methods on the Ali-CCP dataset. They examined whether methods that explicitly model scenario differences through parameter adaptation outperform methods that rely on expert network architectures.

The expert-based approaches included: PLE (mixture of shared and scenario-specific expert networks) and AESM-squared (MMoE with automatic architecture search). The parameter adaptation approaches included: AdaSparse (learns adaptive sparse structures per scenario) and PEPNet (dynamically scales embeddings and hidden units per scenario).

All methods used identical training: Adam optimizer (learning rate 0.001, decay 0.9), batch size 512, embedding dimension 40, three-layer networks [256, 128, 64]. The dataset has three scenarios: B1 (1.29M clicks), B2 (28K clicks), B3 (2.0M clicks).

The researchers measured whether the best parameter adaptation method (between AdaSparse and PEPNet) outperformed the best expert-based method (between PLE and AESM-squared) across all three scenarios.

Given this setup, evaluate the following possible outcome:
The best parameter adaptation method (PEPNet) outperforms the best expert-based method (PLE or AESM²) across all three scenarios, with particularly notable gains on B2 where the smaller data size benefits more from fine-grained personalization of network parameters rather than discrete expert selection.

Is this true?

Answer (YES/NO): YES